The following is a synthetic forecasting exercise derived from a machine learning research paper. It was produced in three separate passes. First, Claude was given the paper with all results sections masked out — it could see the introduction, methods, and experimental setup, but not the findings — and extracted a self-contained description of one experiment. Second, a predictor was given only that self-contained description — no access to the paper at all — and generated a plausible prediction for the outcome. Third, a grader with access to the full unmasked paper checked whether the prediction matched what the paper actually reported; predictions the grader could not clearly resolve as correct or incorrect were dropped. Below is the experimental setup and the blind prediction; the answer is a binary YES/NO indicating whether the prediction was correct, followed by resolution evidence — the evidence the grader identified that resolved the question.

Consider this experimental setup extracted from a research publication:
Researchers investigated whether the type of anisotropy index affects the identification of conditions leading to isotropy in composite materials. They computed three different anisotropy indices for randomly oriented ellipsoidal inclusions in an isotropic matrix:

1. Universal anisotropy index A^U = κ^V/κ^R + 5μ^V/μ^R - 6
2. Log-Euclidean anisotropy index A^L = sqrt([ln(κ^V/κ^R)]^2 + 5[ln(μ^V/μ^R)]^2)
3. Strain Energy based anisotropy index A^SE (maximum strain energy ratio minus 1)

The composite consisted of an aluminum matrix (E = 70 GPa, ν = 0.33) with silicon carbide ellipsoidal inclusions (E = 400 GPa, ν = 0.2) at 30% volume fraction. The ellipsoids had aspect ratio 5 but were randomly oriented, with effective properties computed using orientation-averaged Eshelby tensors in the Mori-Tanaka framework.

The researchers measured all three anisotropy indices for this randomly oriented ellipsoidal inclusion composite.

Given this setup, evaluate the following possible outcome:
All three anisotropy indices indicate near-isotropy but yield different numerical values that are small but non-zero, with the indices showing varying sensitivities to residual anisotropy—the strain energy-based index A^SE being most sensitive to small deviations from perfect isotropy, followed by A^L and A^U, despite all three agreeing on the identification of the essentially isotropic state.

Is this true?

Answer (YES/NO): NO